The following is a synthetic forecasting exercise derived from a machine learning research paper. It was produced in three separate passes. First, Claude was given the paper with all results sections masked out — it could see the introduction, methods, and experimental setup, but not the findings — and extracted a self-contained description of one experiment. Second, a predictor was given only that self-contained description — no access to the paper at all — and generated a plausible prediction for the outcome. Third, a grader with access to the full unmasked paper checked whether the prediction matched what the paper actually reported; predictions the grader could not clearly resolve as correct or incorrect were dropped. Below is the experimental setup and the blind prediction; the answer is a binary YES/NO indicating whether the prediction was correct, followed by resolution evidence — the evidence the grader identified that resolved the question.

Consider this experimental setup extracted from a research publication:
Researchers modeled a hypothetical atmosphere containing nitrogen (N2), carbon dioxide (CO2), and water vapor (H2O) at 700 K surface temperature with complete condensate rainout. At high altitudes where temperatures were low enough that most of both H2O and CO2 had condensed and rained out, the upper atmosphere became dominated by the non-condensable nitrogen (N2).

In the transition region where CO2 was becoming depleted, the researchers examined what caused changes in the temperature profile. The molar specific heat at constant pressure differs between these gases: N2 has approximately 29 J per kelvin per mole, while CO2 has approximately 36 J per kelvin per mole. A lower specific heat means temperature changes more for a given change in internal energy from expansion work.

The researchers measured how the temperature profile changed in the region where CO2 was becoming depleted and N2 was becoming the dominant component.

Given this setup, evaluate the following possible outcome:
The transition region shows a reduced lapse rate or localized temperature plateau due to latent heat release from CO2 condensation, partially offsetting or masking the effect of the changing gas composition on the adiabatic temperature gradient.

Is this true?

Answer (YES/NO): NO